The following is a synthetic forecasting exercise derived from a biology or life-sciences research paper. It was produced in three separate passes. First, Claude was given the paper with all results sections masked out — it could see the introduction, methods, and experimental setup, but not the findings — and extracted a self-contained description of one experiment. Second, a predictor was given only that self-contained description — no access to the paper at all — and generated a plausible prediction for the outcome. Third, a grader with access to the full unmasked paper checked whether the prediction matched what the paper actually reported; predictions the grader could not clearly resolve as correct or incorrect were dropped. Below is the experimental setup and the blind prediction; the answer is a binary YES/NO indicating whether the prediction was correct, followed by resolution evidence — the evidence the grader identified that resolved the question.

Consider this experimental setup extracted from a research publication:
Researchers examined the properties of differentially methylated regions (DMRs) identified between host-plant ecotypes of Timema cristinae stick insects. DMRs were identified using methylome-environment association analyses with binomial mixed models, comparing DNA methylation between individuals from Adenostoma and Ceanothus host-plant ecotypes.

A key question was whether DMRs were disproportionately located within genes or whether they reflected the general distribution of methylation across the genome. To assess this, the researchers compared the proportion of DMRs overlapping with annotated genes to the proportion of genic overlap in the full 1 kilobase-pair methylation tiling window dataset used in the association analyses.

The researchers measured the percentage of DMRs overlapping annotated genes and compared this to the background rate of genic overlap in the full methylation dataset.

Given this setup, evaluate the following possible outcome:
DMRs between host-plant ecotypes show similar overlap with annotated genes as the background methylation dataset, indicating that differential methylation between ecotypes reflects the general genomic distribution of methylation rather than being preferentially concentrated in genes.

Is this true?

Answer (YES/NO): YES